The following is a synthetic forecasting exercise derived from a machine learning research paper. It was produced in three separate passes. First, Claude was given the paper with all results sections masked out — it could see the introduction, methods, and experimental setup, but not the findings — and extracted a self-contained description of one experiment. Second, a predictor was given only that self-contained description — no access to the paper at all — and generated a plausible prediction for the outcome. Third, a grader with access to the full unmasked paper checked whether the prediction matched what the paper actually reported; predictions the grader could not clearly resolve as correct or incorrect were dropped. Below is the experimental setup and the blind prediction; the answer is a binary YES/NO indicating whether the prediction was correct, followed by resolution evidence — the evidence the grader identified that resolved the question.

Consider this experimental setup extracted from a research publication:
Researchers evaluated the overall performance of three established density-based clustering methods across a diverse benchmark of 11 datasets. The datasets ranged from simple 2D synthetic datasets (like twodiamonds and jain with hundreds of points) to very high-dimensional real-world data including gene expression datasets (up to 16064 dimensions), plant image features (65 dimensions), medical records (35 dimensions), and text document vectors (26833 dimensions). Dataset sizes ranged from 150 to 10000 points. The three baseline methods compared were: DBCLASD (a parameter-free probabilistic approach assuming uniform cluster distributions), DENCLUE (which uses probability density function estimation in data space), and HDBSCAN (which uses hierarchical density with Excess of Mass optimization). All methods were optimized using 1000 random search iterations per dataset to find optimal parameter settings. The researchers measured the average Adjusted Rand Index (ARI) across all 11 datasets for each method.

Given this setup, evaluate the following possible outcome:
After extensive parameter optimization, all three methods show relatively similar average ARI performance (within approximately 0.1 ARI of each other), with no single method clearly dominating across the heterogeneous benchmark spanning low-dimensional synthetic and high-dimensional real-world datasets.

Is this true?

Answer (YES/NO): YES